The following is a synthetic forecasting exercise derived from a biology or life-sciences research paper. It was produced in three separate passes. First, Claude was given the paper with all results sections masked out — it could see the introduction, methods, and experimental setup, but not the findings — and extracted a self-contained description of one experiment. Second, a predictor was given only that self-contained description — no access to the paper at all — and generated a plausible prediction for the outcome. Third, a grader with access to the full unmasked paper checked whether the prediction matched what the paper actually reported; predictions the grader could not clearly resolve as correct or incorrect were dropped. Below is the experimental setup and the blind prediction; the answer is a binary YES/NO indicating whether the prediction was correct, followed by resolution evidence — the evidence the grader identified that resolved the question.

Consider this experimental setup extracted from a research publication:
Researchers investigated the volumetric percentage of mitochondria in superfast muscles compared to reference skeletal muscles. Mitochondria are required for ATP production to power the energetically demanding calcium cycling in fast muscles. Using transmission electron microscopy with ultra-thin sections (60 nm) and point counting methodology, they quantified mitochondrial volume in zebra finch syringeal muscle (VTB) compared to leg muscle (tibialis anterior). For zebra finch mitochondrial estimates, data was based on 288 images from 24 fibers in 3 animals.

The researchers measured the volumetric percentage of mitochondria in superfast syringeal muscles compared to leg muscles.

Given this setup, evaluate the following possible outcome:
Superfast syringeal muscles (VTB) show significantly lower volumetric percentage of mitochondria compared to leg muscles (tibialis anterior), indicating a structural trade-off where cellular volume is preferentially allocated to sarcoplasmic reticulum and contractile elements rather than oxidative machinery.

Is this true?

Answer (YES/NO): NO